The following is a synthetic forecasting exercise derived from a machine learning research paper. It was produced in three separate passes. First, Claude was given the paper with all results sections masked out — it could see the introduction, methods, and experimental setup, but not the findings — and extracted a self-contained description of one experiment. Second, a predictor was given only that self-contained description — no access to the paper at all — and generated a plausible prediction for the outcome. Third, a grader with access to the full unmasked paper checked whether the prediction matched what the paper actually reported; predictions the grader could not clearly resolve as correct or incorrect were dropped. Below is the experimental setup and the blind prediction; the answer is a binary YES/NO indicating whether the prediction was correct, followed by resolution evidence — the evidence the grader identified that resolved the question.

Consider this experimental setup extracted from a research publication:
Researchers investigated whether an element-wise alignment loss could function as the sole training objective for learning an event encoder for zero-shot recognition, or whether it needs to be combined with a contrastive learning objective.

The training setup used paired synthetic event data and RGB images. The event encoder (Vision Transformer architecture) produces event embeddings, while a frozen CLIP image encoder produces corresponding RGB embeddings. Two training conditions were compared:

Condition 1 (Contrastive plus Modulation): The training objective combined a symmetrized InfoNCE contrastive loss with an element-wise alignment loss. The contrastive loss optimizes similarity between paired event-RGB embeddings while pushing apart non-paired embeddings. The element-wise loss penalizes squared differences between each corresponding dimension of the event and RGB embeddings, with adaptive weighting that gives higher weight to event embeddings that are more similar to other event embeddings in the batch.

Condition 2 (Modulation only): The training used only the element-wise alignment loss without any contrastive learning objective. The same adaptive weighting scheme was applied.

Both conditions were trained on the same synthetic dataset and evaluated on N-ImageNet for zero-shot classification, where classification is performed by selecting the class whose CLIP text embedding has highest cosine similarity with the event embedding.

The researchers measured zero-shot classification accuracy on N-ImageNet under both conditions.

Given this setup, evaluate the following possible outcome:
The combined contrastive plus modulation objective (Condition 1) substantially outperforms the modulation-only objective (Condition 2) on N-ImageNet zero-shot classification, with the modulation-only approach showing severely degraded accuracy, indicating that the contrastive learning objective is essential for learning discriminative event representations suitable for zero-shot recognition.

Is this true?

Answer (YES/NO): NO